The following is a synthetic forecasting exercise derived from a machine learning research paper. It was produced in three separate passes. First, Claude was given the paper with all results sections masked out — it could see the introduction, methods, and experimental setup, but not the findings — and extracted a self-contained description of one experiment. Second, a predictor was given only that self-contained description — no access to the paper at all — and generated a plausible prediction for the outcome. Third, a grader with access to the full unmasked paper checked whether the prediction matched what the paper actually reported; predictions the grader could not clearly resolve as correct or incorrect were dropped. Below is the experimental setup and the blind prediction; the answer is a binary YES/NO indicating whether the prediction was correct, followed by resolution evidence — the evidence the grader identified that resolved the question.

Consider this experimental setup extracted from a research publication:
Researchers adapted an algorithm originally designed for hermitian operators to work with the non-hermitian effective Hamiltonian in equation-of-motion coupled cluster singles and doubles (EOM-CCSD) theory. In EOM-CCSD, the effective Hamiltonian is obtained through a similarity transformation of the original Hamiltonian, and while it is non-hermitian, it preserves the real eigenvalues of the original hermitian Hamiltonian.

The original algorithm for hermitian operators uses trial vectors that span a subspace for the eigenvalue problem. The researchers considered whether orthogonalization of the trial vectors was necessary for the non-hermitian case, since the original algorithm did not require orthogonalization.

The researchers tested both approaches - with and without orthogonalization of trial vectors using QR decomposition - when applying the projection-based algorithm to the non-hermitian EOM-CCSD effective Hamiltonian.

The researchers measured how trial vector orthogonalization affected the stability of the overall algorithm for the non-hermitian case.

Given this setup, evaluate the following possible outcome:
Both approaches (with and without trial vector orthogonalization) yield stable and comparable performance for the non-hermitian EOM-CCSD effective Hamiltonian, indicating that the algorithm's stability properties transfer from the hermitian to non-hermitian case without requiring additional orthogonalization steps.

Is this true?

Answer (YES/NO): NO